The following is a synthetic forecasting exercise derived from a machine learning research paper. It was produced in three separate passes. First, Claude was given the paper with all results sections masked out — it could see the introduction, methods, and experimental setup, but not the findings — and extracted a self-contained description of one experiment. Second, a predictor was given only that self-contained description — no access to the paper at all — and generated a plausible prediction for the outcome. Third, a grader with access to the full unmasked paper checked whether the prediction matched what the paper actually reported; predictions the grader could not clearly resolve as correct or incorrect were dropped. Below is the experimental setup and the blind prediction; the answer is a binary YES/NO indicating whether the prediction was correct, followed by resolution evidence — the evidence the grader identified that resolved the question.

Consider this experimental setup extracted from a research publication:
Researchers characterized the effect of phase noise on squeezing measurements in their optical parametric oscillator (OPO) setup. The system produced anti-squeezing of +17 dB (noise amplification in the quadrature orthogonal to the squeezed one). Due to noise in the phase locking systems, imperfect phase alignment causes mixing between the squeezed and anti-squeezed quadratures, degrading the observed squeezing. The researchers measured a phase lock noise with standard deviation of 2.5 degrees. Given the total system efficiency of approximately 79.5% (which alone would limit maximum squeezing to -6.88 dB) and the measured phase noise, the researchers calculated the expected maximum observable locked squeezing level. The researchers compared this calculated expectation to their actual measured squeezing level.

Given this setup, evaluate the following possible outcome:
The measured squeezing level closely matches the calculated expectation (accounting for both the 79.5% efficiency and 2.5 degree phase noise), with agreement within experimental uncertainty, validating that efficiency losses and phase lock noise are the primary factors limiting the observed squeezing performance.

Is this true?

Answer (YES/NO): YES